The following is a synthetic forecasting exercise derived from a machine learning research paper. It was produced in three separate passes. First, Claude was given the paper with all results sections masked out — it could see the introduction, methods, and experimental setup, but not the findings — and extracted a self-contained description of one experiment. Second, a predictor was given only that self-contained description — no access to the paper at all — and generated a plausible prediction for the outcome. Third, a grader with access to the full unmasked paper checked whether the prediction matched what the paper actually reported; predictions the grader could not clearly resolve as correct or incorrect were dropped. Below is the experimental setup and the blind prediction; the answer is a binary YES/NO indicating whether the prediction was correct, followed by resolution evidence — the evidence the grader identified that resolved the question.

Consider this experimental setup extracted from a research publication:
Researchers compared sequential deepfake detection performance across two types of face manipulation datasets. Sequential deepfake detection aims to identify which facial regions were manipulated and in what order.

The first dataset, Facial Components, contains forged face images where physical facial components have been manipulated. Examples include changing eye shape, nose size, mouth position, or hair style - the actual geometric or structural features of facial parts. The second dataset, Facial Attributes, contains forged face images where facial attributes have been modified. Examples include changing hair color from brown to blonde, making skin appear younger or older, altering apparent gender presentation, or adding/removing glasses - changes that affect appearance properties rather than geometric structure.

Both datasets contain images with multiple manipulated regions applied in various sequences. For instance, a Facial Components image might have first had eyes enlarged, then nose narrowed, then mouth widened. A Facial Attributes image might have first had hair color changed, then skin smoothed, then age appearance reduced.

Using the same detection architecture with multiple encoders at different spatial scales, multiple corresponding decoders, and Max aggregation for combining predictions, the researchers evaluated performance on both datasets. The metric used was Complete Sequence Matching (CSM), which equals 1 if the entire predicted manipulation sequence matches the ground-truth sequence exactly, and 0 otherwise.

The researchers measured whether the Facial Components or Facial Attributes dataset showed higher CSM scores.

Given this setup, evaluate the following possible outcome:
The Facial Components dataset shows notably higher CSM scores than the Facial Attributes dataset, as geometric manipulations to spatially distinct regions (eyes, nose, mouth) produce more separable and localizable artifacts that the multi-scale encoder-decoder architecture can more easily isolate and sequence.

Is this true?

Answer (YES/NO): NO